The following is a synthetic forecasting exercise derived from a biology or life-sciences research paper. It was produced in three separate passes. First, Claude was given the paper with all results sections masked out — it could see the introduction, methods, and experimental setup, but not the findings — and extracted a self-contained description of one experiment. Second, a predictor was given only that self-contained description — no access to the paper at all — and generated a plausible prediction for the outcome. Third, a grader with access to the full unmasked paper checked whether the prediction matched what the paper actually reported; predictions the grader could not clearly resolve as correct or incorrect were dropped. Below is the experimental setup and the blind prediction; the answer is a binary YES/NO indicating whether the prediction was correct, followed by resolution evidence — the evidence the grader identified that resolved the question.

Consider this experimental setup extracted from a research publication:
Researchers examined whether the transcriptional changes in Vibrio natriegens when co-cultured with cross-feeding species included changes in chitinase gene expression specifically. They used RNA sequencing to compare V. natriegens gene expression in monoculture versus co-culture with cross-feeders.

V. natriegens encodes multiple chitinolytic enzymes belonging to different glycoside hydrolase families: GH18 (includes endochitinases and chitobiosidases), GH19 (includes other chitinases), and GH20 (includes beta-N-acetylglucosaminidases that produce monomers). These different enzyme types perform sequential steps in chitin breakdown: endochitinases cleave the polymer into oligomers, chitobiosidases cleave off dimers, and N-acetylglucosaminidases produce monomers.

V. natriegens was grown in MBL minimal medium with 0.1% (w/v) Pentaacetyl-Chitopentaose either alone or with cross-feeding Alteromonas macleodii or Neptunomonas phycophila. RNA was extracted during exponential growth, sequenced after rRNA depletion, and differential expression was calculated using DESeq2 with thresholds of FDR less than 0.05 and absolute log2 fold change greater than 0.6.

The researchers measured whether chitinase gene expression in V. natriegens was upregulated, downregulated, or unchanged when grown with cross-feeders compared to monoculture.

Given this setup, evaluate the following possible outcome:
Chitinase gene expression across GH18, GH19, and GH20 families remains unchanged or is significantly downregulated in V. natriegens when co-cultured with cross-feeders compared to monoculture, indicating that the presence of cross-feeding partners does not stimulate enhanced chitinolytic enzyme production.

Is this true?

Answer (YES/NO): NO